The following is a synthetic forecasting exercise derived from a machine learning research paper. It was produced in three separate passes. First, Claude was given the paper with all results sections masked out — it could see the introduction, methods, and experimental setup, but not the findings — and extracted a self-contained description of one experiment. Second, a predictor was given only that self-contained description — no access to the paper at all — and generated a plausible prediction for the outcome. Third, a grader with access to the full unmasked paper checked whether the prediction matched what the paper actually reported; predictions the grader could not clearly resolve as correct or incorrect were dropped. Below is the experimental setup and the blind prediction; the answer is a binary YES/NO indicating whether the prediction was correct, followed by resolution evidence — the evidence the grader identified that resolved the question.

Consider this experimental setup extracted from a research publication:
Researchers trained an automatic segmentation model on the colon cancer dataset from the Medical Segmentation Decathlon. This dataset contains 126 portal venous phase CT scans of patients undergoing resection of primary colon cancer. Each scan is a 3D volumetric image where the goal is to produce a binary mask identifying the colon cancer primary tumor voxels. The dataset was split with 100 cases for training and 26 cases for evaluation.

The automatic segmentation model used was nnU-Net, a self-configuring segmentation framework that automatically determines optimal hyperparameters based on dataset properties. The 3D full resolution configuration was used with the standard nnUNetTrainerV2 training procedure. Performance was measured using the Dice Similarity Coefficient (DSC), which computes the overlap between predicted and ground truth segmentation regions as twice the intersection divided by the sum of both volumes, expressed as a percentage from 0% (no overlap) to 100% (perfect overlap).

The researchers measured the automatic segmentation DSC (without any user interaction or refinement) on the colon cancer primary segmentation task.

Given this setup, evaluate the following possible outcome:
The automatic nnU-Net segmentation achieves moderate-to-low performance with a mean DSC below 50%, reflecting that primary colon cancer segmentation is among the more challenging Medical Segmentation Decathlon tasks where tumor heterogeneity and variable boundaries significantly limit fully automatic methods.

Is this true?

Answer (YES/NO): YES